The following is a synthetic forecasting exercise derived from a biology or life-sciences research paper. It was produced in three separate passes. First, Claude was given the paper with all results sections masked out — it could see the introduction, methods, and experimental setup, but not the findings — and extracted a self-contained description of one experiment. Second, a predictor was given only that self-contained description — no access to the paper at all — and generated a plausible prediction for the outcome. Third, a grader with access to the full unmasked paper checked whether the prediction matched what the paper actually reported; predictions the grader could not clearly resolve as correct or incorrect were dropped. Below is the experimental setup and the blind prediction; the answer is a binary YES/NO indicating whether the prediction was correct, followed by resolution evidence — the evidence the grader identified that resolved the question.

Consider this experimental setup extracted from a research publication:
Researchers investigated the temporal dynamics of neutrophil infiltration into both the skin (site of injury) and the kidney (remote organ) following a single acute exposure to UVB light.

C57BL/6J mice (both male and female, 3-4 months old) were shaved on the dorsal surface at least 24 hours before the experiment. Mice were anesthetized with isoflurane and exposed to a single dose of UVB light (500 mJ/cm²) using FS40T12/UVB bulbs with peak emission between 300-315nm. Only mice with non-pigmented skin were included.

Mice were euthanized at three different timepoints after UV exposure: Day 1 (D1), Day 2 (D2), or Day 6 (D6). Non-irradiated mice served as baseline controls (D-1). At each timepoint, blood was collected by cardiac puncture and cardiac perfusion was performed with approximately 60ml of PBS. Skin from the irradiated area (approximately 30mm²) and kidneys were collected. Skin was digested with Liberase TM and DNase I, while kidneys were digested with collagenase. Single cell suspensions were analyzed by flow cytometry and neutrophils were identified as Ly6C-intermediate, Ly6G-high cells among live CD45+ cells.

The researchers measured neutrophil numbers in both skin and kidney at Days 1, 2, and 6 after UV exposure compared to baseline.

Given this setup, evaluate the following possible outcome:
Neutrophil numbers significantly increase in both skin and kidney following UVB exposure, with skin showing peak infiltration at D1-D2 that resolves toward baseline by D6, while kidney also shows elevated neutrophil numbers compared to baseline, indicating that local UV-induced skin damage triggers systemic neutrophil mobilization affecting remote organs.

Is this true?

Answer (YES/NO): NO